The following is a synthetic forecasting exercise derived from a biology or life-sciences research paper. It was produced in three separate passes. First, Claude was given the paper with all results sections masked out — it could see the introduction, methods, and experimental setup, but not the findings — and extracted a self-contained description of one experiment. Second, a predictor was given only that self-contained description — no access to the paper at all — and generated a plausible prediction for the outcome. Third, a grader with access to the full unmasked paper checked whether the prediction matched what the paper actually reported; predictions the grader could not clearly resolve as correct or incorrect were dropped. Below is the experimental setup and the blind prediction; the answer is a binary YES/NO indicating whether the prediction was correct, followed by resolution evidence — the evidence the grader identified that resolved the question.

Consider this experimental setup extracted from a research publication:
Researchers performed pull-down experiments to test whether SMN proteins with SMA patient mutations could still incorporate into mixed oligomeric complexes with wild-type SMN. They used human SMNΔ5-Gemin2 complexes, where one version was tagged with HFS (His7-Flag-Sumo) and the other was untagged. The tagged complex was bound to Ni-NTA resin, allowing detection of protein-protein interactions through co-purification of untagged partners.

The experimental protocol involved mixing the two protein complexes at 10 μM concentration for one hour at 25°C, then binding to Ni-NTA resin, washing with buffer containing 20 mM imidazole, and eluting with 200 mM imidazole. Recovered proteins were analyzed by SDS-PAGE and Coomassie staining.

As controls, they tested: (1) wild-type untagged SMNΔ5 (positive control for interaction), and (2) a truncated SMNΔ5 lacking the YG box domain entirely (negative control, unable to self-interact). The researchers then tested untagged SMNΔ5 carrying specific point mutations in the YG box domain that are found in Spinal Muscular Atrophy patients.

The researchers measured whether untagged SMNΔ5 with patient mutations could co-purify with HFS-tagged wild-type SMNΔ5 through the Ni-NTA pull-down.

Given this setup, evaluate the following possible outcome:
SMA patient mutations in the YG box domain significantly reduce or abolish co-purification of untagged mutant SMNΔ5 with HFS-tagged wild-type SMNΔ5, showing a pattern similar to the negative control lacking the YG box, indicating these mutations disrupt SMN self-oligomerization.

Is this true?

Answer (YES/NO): NO